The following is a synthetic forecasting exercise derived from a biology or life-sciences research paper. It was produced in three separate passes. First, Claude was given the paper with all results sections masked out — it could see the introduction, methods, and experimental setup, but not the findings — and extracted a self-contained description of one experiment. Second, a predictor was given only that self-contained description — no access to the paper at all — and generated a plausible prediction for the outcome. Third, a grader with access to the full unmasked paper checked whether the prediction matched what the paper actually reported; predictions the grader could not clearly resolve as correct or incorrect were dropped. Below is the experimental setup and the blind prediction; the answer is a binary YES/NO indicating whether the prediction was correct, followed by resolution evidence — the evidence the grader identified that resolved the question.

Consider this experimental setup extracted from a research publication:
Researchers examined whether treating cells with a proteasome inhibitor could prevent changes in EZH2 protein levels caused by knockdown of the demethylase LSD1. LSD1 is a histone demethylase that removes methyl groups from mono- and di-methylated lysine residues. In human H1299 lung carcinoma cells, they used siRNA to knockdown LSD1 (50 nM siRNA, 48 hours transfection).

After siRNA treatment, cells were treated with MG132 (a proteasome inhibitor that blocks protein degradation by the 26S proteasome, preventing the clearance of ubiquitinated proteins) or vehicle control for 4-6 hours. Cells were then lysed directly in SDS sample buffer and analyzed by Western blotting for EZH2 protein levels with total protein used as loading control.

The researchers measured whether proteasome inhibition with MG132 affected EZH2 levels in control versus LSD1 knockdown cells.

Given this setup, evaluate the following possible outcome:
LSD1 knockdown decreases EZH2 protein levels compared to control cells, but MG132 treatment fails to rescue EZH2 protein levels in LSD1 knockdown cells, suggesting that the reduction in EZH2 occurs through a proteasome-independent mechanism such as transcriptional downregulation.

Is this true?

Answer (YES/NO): NO